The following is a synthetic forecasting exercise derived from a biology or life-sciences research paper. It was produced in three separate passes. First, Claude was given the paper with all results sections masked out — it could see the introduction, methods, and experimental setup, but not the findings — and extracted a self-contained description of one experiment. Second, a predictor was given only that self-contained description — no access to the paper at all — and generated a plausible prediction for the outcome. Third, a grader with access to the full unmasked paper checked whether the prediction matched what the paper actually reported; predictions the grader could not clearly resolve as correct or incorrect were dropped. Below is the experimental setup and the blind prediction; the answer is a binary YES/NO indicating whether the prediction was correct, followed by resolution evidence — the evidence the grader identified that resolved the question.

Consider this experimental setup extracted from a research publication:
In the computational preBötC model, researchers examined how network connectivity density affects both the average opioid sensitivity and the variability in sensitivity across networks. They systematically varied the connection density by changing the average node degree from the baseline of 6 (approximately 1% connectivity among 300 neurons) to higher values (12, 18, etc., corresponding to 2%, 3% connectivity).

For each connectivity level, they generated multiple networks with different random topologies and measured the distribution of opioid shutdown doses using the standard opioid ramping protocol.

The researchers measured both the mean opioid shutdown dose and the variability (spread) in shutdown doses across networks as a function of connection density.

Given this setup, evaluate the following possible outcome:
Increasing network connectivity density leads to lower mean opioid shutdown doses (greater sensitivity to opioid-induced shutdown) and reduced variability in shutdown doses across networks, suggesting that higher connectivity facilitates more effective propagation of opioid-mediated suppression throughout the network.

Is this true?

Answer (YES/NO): NO